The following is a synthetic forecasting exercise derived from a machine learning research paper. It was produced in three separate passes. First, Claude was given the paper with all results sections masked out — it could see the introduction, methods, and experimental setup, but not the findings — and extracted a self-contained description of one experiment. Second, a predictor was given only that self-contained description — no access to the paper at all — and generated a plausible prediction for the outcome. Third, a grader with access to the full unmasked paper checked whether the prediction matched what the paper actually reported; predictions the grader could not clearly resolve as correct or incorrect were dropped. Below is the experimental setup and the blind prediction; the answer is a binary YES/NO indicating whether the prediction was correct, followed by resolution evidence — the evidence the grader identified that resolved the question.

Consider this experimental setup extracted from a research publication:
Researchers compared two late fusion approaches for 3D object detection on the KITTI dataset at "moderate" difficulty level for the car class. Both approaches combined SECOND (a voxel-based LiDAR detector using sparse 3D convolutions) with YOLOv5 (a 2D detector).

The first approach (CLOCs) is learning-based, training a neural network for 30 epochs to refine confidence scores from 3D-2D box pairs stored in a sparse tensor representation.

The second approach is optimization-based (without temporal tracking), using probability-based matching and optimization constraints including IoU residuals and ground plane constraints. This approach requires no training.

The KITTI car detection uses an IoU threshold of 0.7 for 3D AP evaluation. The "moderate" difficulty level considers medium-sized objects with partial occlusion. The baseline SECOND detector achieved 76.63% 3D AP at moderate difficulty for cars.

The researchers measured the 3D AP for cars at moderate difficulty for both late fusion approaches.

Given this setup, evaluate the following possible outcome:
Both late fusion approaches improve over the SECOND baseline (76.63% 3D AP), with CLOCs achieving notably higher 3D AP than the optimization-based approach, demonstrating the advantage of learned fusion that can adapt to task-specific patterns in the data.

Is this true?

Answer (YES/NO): NO